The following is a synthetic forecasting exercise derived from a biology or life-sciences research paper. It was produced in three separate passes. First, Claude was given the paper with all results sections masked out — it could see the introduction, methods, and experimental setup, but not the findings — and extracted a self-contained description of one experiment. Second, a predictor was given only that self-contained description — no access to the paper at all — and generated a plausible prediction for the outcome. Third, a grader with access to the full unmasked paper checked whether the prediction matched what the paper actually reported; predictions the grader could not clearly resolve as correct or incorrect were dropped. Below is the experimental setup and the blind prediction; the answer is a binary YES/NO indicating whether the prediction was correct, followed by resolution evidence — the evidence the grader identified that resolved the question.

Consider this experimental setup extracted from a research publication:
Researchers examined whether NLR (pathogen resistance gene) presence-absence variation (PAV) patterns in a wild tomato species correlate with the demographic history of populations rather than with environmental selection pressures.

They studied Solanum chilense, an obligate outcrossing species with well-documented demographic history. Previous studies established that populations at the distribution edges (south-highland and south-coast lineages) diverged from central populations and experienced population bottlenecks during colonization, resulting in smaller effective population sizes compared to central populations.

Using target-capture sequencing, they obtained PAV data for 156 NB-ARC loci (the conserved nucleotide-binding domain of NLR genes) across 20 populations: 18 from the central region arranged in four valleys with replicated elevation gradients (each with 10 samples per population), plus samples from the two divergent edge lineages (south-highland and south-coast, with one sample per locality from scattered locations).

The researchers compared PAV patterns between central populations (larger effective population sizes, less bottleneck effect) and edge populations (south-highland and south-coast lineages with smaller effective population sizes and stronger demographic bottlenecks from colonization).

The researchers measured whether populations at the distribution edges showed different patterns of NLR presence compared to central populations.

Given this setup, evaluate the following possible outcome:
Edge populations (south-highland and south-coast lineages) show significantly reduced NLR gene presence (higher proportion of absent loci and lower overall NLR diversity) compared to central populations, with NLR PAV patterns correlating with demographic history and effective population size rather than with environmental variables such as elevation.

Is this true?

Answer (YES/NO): YES